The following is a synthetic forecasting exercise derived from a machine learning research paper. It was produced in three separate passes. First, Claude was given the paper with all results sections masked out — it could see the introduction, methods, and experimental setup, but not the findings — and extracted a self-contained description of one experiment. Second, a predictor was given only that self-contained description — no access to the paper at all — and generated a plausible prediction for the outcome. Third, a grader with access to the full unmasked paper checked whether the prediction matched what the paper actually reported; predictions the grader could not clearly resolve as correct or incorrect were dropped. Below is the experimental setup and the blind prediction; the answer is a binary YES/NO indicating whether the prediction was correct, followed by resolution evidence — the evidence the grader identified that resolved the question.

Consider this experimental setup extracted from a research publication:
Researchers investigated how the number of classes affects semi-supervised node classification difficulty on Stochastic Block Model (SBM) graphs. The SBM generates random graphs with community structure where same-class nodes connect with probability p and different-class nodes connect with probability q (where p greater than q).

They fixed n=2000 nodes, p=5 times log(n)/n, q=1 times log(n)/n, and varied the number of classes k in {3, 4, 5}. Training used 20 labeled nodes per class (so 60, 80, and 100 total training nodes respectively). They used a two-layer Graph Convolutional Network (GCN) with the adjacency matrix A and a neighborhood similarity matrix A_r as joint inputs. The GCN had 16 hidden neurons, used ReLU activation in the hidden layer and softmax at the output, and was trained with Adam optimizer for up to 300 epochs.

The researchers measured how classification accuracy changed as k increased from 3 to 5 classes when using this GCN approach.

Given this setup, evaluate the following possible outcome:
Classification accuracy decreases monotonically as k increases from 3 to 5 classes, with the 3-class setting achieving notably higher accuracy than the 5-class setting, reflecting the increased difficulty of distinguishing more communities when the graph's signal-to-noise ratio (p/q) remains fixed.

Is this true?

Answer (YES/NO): YES